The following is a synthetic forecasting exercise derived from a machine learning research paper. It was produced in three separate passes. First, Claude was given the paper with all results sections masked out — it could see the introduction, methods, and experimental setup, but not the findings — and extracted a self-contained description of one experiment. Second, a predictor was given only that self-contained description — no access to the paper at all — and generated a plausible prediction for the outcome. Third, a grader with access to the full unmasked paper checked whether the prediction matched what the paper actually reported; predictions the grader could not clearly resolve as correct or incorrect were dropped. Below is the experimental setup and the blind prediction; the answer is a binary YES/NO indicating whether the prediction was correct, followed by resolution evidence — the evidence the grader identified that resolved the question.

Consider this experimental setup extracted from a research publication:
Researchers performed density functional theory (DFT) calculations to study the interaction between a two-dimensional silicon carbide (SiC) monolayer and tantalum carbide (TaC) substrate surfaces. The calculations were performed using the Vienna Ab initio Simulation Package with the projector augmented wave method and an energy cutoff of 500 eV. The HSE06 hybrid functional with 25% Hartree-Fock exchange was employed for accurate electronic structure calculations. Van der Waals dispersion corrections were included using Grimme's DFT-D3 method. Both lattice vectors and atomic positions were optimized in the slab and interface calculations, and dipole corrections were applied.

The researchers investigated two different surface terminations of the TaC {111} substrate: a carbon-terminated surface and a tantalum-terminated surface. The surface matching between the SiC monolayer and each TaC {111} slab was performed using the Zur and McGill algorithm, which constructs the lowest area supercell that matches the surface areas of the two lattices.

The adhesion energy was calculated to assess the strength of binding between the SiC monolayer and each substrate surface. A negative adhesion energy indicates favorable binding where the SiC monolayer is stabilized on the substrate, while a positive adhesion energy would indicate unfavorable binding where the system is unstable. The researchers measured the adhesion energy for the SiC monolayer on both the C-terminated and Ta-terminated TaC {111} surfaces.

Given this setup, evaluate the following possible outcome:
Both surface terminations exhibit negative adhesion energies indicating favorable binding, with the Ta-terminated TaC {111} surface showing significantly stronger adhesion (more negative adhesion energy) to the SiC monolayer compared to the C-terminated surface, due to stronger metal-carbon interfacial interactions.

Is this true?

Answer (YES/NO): YES